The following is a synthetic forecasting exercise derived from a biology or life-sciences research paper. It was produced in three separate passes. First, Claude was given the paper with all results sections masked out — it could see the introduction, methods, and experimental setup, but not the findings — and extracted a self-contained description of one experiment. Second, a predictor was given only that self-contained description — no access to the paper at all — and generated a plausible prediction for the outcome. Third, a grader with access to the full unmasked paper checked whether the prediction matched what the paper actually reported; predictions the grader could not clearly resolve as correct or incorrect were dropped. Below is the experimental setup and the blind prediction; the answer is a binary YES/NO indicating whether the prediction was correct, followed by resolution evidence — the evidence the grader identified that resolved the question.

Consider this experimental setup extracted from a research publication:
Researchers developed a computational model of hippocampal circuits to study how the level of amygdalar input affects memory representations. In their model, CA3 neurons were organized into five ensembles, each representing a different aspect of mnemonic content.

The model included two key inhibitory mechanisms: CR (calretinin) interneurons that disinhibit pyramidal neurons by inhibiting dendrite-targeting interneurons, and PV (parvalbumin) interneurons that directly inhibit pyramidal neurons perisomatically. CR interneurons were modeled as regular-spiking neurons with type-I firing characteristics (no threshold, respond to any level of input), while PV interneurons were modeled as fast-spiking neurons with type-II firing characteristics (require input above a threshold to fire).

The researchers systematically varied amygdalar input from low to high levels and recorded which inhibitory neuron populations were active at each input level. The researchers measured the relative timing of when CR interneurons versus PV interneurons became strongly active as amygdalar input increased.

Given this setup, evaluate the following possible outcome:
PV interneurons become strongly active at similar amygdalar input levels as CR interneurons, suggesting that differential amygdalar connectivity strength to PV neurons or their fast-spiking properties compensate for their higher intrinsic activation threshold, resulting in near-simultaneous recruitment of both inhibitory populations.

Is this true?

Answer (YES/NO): NO